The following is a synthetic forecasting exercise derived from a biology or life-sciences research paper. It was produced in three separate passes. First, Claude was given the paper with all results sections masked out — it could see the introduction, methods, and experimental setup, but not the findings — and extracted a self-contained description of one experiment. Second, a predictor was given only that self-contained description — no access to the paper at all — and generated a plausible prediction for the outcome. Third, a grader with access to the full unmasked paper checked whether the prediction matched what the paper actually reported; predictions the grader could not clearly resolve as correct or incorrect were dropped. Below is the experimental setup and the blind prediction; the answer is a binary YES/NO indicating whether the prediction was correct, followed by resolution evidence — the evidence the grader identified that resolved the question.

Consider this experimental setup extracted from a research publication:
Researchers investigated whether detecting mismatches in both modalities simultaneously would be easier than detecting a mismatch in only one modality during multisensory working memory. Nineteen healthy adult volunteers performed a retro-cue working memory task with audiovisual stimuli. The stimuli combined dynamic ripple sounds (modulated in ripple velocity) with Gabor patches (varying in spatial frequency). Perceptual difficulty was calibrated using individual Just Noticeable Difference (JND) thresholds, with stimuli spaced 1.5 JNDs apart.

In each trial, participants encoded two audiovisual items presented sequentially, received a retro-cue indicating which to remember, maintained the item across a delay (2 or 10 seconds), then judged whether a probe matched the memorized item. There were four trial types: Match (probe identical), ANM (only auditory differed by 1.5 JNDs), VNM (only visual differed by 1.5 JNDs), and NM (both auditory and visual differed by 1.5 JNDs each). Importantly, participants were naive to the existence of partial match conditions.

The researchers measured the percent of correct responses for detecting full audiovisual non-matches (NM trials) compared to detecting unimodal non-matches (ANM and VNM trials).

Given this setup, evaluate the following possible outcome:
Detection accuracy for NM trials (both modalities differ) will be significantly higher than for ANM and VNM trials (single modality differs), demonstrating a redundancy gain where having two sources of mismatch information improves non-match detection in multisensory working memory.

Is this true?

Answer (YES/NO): YES